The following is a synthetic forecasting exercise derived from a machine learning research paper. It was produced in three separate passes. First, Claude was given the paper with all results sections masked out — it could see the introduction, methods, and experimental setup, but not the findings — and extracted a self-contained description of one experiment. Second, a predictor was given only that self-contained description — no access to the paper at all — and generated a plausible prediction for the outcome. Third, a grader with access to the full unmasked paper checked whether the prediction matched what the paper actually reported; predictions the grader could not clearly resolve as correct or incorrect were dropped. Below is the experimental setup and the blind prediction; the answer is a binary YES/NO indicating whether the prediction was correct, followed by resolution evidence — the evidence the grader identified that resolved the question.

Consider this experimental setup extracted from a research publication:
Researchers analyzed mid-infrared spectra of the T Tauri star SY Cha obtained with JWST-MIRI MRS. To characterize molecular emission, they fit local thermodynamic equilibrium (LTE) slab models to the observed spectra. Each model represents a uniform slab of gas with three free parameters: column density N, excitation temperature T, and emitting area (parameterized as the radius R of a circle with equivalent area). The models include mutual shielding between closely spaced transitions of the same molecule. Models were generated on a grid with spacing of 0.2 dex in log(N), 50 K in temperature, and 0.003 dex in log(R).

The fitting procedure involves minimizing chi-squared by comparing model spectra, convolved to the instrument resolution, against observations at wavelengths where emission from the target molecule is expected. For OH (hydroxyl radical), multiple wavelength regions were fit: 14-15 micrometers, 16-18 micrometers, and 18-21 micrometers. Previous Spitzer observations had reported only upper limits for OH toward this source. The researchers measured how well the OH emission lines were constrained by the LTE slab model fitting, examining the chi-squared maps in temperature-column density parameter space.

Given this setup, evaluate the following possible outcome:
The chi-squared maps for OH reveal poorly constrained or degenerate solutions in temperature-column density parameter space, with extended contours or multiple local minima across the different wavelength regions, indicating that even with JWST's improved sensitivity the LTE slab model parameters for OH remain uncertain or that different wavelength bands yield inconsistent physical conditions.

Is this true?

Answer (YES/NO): YES